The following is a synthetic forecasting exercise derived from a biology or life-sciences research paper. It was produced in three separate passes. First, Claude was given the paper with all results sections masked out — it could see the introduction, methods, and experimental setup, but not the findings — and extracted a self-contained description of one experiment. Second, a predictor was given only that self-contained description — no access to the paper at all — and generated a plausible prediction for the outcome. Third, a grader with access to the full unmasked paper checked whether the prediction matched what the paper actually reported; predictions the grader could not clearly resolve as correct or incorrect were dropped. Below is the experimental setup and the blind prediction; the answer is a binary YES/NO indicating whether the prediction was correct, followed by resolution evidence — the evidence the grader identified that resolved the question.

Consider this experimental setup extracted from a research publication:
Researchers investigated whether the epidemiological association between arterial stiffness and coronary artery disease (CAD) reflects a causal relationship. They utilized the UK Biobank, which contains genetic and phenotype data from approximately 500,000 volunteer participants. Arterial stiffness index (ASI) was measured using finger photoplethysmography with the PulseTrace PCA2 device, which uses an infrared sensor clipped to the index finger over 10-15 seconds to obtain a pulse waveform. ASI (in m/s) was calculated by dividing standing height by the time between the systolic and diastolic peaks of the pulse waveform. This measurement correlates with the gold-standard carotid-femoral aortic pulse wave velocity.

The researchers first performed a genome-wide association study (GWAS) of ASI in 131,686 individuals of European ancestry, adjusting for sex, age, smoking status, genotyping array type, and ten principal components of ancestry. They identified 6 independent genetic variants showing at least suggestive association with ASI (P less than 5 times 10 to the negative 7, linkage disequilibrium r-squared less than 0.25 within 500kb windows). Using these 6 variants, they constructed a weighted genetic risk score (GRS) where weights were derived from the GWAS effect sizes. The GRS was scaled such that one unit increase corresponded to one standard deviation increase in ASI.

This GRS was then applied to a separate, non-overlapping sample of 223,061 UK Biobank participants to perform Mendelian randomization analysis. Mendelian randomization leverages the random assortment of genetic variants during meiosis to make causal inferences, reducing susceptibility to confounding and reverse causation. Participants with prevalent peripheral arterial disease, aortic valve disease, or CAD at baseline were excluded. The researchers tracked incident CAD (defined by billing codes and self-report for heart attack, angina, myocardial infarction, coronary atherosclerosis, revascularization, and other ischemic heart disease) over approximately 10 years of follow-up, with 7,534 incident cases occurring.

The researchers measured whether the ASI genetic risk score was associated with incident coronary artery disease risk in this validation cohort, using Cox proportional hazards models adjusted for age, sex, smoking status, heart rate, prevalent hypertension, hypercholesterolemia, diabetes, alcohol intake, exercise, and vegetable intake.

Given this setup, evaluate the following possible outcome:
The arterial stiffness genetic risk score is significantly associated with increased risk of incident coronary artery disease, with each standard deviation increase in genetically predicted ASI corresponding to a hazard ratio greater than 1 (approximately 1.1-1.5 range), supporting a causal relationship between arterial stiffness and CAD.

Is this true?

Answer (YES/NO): NO